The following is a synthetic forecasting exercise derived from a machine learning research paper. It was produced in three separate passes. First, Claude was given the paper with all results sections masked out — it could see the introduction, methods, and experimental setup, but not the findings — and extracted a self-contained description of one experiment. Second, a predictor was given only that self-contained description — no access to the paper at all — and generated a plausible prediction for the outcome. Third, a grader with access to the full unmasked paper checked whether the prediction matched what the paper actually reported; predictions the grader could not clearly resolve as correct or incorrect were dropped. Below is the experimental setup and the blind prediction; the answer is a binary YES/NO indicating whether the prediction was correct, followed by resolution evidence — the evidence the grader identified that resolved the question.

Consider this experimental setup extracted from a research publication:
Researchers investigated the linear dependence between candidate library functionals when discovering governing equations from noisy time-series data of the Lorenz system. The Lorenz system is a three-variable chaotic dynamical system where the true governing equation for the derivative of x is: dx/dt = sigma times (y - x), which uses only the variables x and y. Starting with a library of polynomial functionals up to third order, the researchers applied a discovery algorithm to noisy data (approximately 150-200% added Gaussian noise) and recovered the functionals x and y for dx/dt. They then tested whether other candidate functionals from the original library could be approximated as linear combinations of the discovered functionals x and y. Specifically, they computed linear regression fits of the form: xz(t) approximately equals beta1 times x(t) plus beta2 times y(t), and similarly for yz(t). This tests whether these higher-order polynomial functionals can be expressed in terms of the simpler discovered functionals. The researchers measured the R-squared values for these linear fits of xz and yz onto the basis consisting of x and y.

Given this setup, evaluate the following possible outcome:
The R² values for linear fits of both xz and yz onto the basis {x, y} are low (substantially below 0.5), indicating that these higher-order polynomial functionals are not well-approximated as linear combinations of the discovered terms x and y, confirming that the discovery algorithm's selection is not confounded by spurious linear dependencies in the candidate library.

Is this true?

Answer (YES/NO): NO